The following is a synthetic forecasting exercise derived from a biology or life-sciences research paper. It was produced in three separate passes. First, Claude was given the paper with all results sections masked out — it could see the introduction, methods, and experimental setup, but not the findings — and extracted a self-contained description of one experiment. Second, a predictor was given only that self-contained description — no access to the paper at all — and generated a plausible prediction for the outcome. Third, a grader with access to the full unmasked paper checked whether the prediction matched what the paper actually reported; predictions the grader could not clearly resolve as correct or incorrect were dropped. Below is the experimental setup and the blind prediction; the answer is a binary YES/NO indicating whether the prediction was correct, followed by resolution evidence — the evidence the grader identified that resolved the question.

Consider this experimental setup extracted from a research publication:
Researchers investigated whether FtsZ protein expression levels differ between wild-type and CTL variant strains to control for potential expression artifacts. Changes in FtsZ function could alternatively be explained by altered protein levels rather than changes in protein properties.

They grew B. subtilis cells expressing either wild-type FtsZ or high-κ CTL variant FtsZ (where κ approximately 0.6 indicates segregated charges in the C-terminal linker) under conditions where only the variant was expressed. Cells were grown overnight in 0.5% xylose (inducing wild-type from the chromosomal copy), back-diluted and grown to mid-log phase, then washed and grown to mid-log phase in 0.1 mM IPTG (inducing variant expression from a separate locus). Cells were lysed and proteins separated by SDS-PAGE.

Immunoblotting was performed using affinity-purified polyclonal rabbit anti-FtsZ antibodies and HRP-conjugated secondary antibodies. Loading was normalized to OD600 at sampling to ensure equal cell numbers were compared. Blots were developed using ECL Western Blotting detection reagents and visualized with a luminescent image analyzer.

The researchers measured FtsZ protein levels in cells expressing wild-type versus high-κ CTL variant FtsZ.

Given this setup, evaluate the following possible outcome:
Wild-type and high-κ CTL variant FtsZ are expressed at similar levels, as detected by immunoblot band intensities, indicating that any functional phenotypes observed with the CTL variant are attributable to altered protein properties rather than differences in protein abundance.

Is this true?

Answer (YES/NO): NO